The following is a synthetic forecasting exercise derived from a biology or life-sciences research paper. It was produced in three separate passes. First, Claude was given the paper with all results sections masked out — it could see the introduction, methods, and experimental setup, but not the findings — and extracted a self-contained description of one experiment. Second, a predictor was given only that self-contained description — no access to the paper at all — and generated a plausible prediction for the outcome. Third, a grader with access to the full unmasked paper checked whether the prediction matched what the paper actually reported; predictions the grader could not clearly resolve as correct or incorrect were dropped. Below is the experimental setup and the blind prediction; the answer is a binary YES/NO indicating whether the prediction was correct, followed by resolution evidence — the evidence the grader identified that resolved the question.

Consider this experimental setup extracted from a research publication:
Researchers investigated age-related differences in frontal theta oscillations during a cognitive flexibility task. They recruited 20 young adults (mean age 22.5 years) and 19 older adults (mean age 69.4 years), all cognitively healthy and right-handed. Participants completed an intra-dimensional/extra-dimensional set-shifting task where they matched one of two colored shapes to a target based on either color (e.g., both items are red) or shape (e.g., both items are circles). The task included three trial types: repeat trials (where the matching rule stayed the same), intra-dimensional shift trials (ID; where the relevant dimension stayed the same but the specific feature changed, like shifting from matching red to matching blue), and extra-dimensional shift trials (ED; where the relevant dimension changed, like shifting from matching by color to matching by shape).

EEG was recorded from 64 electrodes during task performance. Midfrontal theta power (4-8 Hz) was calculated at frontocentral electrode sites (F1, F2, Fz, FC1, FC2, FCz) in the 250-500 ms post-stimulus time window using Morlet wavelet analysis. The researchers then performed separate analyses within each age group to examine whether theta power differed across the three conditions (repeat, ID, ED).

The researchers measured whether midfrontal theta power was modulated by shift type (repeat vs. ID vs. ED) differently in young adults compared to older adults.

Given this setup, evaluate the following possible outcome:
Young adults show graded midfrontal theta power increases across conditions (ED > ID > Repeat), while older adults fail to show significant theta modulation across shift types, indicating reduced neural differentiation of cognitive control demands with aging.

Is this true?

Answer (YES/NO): NO